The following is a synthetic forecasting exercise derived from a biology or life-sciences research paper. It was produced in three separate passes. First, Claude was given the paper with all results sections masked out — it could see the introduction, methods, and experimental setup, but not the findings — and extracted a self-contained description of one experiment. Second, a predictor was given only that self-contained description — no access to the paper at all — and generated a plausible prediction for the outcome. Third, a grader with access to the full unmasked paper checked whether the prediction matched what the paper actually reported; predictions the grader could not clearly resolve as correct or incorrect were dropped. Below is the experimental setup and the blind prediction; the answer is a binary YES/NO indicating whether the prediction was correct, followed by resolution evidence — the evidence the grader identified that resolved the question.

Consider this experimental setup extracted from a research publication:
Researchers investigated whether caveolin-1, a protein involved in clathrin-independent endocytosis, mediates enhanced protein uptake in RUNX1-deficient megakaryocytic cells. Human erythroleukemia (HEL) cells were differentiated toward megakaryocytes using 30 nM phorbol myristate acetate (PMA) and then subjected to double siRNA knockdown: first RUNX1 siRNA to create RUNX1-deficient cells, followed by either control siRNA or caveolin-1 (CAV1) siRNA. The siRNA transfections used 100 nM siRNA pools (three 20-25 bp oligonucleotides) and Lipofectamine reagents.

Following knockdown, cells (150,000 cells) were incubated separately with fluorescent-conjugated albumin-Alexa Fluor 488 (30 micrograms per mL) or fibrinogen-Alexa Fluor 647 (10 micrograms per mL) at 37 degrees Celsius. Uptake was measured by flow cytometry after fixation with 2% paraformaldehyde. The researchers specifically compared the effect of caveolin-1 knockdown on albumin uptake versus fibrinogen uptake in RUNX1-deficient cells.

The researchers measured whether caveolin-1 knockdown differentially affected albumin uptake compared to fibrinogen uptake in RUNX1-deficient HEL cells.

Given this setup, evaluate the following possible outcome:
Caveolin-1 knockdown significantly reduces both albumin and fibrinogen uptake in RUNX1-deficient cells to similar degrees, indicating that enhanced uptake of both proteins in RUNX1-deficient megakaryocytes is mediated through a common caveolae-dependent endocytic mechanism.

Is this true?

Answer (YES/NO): NO